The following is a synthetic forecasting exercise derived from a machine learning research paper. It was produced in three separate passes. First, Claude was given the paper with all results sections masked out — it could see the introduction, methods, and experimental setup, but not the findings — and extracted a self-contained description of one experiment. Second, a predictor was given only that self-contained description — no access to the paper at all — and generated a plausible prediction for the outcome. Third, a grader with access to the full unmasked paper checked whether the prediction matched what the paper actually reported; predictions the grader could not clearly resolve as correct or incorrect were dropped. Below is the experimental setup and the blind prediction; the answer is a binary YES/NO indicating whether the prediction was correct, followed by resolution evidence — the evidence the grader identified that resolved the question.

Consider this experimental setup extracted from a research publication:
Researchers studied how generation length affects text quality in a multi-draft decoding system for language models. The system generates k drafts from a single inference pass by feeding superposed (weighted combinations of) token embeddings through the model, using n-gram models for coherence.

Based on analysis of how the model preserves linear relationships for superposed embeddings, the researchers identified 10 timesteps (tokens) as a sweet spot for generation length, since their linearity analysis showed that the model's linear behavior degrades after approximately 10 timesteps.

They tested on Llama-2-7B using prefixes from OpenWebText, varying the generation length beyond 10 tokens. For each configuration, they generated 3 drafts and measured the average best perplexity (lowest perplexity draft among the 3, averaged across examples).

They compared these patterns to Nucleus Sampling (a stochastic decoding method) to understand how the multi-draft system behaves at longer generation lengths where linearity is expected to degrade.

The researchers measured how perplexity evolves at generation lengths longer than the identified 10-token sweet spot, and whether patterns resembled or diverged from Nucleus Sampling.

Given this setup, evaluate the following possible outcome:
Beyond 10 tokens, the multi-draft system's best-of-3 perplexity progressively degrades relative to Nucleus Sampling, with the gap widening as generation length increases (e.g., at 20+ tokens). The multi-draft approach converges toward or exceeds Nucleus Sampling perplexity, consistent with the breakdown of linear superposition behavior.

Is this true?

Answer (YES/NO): NO